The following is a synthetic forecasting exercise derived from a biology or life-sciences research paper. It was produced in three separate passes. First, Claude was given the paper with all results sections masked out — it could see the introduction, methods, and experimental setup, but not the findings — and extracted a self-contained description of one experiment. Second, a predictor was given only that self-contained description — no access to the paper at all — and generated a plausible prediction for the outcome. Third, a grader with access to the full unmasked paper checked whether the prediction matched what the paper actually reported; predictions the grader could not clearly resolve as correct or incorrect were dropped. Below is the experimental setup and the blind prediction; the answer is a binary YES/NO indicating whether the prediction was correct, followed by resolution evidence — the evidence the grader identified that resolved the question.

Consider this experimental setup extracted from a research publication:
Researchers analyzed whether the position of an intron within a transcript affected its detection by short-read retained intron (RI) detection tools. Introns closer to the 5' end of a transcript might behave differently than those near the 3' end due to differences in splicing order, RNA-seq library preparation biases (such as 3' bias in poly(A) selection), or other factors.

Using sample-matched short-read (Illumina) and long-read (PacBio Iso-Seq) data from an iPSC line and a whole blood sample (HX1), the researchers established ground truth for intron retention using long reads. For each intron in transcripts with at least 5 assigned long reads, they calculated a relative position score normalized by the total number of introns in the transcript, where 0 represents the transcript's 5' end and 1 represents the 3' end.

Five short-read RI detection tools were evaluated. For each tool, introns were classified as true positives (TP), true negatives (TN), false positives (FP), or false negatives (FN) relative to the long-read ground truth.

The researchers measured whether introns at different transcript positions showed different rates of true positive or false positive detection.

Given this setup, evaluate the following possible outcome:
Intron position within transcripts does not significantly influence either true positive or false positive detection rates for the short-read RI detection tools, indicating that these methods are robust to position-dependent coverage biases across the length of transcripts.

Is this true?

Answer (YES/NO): NO